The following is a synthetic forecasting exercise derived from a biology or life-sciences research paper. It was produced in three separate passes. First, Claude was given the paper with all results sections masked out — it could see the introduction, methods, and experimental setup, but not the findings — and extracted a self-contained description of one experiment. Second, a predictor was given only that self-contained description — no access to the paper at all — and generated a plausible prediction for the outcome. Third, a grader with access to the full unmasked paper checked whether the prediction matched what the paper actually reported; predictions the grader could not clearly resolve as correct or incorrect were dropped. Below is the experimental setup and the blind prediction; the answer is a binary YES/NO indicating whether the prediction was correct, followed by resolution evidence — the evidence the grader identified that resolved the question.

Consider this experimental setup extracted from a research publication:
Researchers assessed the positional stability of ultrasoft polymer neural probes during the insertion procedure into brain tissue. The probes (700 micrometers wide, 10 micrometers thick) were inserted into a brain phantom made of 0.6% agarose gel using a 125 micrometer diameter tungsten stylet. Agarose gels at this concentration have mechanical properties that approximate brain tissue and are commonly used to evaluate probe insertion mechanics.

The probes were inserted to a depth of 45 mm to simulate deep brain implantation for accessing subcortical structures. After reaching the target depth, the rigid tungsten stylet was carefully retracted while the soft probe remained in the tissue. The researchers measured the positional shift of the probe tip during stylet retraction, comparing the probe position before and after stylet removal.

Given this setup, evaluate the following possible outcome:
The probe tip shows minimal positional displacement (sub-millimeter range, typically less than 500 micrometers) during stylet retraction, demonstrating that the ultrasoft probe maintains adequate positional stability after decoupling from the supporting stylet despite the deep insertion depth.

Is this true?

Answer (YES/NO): NO